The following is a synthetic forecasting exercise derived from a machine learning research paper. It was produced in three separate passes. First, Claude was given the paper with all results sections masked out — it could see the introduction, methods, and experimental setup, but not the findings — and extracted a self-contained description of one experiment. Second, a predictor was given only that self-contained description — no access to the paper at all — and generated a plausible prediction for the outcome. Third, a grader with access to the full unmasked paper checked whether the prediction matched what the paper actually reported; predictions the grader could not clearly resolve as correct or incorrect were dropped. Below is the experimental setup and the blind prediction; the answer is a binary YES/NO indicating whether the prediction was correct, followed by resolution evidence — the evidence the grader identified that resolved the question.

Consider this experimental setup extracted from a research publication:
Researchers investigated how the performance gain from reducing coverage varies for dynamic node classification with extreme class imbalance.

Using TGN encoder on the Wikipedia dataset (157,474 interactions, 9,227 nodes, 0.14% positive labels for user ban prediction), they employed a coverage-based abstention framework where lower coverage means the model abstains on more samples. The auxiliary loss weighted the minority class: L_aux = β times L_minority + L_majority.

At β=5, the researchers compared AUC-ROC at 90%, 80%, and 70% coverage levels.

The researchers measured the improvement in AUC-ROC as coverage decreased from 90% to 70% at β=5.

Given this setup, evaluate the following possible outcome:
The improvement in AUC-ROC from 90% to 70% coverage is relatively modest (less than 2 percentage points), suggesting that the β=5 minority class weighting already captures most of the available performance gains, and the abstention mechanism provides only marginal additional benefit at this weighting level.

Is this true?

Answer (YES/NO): NO